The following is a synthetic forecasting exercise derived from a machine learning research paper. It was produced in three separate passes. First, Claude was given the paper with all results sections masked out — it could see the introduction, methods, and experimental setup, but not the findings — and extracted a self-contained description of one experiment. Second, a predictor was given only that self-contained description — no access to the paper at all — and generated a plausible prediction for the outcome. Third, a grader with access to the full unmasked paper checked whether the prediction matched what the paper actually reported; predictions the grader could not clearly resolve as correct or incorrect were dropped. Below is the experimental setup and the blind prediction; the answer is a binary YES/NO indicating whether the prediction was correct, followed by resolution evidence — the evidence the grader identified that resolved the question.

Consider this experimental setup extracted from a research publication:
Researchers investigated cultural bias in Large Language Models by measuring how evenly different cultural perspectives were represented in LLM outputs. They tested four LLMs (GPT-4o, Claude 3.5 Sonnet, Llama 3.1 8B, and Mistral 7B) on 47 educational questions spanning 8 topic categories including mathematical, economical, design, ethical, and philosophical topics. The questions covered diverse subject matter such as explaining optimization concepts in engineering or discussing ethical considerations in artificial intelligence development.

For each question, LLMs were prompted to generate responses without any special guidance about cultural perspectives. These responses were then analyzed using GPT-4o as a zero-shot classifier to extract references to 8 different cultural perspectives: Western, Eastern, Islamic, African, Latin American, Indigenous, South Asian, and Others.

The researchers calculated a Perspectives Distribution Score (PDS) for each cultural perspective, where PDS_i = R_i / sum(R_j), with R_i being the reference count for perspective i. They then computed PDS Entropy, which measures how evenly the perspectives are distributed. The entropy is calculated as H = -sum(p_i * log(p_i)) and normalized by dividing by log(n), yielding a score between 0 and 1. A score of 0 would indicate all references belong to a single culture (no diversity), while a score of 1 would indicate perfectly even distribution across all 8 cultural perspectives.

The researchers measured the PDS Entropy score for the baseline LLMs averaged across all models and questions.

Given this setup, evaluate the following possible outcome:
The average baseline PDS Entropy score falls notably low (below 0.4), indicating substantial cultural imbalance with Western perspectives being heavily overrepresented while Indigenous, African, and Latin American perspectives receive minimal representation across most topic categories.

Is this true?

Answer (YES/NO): YES